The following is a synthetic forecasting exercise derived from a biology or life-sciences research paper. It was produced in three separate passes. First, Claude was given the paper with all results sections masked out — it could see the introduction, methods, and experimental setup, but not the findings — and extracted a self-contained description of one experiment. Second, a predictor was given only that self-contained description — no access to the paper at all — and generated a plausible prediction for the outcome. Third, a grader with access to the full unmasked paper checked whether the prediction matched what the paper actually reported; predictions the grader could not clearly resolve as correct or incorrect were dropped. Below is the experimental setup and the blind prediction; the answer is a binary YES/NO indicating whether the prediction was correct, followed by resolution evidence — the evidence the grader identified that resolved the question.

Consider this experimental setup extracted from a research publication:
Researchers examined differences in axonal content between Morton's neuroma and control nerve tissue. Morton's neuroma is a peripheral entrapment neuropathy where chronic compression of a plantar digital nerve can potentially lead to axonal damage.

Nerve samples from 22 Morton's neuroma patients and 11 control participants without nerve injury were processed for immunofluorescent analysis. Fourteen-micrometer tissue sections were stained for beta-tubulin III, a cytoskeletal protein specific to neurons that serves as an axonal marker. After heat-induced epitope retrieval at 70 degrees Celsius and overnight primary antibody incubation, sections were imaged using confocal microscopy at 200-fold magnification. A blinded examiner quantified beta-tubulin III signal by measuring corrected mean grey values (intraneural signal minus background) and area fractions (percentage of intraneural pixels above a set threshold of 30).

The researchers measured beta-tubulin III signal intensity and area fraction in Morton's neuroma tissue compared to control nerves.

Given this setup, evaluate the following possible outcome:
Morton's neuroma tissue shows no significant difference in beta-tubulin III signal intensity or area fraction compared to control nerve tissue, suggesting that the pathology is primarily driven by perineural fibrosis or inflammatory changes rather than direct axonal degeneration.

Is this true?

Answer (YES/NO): YES